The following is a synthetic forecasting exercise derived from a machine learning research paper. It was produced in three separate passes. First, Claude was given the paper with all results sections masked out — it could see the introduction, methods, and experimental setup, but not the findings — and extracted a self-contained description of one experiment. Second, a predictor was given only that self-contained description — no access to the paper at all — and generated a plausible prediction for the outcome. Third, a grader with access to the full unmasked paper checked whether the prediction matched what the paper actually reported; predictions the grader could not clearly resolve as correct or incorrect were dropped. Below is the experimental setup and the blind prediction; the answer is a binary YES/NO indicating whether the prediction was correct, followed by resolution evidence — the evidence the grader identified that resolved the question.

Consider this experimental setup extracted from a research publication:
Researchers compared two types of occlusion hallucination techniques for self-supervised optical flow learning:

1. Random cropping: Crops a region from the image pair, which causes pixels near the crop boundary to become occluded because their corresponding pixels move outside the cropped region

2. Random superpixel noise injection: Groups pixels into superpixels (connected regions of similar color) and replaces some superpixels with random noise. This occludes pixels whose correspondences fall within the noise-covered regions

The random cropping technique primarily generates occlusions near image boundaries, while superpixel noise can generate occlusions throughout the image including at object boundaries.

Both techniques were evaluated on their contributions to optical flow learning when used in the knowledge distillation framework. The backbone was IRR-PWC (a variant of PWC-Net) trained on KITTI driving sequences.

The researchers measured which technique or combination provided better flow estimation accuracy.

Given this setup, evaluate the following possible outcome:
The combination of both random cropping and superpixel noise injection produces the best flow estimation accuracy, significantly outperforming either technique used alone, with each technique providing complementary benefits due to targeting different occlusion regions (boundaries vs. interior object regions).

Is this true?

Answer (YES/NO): NO